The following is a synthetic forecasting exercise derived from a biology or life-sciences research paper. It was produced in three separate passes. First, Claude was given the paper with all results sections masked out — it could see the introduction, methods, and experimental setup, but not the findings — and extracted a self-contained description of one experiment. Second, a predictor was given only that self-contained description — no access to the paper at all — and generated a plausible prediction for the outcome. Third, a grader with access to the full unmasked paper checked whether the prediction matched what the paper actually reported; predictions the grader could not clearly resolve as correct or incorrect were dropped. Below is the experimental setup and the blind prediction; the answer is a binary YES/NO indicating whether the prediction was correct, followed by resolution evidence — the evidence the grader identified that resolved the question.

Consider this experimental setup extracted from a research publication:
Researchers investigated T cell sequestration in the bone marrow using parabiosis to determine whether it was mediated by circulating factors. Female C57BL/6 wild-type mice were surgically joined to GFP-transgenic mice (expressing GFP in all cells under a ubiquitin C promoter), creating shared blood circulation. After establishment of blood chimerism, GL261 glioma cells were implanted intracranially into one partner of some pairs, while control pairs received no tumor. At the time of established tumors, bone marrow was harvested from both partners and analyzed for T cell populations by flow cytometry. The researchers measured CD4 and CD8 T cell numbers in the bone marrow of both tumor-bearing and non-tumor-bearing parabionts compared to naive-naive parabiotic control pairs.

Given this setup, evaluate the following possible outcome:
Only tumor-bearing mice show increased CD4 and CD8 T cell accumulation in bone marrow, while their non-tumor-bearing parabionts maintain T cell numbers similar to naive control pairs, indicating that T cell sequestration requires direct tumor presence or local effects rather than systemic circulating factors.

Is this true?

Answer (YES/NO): YES